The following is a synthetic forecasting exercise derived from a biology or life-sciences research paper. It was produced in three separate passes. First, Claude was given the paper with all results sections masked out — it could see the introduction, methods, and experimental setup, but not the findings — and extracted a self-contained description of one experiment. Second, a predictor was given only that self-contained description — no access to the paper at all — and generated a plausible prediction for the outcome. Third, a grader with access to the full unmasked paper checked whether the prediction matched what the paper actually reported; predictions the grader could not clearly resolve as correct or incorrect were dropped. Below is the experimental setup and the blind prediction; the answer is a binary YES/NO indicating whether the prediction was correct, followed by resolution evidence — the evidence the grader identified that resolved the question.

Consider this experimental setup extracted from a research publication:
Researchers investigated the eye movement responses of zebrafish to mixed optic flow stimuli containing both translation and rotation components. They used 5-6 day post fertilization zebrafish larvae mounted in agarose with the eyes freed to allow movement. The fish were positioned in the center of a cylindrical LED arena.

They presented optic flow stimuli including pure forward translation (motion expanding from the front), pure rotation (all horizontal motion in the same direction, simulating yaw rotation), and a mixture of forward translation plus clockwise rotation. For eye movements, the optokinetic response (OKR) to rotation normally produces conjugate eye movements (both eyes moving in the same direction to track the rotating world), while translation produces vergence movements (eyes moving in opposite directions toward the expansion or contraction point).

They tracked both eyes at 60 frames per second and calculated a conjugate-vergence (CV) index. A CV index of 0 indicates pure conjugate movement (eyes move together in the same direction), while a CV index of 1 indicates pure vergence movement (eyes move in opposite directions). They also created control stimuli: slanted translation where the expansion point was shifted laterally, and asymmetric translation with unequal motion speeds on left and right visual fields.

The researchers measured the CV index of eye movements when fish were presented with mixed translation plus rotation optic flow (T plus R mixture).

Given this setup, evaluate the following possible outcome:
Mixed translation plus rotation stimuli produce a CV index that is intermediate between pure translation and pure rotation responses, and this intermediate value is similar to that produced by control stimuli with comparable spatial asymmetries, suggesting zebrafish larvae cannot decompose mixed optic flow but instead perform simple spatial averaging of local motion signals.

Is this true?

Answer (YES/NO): NO